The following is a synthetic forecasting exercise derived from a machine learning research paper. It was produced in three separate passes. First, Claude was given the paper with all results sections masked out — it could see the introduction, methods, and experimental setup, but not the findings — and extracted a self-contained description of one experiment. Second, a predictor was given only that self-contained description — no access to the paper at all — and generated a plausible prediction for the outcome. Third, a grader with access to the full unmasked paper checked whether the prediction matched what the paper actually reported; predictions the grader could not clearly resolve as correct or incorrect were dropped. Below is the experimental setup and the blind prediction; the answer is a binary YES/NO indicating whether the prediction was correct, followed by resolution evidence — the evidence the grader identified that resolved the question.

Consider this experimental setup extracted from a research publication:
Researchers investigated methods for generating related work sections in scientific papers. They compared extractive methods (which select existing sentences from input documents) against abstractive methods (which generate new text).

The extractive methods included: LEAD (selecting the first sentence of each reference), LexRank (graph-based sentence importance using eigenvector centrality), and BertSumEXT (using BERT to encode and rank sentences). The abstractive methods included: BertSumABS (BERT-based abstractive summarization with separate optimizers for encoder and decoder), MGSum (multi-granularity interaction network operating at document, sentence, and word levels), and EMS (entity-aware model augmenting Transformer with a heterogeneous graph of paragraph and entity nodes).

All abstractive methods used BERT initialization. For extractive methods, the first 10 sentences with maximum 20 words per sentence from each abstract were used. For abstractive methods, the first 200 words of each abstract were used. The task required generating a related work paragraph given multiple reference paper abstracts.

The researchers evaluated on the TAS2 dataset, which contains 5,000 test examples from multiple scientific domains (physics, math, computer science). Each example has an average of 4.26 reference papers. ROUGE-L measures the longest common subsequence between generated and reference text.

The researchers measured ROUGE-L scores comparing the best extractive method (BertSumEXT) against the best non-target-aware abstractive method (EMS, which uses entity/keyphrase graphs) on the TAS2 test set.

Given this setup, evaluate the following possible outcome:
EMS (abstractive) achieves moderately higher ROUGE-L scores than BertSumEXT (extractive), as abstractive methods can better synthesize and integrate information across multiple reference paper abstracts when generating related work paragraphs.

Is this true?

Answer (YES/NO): YES